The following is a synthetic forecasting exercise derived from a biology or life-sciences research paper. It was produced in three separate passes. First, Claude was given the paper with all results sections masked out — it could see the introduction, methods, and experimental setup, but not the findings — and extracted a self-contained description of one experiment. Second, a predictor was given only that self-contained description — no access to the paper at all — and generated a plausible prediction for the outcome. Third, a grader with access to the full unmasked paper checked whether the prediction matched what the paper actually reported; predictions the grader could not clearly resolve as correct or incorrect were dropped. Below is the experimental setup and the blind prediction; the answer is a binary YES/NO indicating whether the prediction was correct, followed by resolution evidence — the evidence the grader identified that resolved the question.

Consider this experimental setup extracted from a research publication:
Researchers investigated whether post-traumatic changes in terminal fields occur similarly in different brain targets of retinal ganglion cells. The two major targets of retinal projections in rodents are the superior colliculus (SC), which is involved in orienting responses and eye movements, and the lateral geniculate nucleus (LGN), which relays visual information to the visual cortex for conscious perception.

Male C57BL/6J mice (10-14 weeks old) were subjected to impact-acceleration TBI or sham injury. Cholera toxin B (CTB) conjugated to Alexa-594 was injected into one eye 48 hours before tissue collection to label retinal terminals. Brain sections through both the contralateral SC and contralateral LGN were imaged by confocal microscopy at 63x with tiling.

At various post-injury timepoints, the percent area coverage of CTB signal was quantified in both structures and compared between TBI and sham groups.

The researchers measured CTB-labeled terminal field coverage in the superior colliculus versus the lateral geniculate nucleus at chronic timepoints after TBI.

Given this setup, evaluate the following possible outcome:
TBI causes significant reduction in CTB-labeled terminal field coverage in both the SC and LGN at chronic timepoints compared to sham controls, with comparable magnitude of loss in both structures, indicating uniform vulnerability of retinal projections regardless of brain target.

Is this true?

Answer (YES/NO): NO